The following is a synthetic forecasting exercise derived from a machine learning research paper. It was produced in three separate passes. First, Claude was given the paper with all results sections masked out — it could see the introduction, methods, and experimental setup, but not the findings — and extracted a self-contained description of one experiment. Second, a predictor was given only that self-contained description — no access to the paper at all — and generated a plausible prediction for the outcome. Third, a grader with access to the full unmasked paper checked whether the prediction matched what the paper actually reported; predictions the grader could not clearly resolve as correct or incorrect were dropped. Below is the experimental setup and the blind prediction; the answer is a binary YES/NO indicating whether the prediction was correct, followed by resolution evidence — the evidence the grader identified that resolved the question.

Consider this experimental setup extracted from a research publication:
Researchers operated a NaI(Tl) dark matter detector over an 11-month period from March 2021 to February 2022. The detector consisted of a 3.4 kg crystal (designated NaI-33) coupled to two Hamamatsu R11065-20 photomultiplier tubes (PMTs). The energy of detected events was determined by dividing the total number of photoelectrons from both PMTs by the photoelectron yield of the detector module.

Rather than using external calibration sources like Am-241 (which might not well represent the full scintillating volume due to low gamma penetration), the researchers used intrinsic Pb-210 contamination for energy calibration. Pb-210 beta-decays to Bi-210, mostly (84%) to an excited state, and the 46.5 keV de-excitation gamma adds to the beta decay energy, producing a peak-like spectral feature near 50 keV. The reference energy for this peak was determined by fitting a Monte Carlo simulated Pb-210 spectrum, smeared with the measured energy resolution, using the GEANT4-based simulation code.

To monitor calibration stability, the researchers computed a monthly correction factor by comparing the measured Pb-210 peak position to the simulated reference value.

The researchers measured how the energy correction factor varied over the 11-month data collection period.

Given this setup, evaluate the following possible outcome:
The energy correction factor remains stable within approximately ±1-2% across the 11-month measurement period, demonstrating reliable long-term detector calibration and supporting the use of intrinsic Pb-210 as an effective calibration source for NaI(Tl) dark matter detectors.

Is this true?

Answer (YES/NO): YES